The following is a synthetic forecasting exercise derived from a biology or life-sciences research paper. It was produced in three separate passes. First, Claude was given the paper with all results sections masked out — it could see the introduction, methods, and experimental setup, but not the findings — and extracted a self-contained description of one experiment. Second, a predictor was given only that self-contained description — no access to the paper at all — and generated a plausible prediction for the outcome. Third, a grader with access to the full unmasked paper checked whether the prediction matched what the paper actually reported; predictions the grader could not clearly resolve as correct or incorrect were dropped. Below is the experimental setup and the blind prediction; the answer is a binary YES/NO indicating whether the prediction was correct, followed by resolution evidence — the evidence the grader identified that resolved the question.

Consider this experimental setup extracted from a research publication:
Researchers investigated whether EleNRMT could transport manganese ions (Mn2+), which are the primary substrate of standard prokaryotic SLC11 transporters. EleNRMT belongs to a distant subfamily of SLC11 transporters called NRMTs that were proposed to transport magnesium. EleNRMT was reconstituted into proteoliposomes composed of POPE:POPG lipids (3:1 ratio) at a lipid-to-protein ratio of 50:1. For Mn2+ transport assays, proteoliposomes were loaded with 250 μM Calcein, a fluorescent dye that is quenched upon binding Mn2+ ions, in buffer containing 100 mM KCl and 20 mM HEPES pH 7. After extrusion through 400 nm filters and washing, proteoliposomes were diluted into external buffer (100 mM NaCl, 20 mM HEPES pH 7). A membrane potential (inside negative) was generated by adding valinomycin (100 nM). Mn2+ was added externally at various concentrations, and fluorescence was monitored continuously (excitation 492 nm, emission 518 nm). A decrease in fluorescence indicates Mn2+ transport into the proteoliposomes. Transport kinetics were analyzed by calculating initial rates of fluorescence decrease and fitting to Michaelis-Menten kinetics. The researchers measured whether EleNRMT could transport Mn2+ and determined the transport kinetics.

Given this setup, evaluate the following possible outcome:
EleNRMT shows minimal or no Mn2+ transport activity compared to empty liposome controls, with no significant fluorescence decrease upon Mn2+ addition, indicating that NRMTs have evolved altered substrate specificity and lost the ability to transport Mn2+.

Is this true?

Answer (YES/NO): NO